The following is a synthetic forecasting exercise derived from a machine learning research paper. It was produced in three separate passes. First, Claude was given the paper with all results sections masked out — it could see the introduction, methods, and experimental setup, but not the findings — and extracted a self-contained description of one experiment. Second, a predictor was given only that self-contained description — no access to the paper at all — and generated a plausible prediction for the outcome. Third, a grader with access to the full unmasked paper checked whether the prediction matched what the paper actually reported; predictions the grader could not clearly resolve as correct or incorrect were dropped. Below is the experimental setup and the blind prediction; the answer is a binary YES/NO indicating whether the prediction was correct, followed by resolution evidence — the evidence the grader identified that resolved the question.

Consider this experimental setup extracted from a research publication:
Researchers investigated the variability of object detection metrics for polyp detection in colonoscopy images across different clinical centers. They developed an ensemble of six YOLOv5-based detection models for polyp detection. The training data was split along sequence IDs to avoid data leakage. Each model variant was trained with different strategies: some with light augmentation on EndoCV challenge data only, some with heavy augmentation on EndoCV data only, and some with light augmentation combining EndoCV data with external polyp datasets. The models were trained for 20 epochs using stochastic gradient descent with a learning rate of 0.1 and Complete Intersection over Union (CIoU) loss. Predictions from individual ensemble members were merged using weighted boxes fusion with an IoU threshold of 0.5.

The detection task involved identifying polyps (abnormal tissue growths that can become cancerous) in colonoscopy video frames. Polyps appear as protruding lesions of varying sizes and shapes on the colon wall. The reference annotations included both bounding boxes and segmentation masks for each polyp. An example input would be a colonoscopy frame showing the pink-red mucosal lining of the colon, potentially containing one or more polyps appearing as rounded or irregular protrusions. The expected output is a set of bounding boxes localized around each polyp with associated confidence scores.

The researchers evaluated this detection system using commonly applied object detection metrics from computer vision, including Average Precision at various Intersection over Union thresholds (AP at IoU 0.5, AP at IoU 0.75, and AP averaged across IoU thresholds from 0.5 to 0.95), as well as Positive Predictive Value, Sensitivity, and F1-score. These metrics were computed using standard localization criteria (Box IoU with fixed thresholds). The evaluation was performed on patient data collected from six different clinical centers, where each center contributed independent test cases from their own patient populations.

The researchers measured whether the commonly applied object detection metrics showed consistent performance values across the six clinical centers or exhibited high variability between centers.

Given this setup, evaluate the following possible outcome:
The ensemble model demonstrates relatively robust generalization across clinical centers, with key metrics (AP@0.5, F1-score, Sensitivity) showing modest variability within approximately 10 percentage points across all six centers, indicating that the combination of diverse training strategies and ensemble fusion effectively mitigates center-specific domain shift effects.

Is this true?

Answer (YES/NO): NO